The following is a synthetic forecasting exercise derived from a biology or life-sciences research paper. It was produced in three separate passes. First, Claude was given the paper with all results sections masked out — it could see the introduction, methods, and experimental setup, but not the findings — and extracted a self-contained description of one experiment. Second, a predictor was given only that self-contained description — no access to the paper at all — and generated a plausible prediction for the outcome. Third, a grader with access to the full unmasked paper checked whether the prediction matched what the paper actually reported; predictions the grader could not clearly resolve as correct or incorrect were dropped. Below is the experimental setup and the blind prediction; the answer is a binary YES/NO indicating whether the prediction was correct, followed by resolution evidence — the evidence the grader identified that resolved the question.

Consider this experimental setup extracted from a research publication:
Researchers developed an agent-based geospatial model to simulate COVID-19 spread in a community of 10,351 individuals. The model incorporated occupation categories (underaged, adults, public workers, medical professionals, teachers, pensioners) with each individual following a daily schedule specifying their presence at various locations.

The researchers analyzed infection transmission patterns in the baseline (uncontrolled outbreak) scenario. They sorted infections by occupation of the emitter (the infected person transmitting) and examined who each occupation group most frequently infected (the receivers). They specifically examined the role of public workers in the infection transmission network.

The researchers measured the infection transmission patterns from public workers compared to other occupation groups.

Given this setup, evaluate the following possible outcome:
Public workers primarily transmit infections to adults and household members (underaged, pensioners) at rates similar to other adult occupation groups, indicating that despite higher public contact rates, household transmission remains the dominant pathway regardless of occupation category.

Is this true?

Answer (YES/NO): NO